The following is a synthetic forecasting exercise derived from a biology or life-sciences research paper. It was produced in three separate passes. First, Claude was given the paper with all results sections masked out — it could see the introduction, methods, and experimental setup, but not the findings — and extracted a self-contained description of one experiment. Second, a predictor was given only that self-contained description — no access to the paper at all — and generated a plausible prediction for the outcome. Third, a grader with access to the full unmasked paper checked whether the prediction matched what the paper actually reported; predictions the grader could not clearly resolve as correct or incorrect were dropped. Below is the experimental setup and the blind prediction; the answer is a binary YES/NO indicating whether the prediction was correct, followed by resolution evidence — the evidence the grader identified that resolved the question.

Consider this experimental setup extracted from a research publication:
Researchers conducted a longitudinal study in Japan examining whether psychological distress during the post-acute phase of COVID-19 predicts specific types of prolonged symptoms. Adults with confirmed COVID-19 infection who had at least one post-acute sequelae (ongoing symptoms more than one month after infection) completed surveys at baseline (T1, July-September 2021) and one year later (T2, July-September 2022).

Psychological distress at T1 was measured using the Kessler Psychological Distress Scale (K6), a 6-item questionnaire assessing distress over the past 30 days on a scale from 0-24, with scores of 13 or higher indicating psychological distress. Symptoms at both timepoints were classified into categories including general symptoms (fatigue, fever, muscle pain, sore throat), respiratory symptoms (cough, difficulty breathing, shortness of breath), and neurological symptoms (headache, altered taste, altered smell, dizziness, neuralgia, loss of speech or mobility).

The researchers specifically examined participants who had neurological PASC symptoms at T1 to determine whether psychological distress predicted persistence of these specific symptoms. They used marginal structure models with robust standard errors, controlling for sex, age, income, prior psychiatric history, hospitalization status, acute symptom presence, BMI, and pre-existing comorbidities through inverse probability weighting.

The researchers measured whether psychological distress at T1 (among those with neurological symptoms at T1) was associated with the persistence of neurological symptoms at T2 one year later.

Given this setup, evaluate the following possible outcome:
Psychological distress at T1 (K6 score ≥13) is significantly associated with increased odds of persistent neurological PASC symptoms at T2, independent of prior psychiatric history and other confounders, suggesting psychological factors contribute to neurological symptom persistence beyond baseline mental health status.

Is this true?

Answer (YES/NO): NO